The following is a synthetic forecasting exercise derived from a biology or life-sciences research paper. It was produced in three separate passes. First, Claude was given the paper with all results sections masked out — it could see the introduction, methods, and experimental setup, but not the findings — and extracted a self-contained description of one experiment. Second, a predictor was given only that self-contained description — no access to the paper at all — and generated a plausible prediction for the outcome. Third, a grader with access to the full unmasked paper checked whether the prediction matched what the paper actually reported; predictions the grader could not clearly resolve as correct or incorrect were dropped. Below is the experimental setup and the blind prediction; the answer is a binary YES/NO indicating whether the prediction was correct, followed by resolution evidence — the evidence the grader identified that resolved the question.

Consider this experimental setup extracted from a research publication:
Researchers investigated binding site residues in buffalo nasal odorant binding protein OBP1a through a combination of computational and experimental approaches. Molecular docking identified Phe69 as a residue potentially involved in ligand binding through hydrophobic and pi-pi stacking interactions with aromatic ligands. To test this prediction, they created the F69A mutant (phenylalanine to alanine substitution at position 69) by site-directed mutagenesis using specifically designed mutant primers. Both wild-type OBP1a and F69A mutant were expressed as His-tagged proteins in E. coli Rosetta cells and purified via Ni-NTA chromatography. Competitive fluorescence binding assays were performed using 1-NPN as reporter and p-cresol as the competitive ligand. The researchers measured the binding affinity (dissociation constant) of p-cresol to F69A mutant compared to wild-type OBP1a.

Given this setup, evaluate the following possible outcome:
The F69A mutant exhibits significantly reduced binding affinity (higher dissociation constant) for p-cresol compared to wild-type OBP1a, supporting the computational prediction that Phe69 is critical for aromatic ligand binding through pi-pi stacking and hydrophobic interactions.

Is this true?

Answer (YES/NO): YES